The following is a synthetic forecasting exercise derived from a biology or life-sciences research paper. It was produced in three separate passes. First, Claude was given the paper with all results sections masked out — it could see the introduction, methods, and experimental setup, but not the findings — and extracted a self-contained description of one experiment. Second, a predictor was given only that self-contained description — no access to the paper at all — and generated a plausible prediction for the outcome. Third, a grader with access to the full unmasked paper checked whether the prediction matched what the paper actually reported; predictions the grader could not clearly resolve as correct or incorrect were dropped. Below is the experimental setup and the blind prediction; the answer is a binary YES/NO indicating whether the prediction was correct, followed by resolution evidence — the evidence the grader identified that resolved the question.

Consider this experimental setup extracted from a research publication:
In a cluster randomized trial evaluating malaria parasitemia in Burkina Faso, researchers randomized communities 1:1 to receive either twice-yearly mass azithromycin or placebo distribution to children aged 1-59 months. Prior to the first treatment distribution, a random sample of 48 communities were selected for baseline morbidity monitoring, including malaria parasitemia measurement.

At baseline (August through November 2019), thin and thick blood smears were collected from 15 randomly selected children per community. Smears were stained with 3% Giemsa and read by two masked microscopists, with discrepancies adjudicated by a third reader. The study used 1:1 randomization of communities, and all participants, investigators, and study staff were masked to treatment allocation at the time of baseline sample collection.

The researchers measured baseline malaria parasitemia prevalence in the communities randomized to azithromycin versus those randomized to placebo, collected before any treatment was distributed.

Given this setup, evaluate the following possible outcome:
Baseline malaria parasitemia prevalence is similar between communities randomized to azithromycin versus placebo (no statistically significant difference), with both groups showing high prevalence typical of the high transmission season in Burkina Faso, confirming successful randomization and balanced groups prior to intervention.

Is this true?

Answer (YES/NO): NO